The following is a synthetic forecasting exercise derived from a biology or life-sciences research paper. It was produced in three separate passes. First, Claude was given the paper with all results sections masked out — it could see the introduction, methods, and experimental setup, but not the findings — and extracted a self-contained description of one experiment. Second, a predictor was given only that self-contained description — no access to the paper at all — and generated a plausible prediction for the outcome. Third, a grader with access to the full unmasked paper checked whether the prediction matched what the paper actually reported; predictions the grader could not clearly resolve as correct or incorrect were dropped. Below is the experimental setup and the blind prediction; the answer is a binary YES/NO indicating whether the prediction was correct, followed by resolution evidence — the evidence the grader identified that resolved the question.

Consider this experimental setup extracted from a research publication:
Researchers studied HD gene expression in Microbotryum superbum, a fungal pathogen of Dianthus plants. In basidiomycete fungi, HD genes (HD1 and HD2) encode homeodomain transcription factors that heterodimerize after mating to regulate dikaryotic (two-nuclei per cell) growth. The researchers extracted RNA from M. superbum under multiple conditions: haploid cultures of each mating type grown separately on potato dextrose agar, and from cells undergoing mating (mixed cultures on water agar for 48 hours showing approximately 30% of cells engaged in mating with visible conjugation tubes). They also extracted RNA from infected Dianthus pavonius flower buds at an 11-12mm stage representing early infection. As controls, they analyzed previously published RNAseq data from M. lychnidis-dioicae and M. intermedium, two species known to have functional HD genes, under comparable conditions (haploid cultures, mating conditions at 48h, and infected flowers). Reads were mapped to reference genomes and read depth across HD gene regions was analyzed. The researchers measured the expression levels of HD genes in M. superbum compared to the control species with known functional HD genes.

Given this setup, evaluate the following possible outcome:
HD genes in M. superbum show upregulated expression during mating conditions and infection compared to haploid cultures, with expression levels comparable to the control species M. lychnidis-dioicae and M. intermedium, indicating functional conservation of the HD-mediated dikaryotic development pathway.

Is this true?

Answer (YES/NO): NO